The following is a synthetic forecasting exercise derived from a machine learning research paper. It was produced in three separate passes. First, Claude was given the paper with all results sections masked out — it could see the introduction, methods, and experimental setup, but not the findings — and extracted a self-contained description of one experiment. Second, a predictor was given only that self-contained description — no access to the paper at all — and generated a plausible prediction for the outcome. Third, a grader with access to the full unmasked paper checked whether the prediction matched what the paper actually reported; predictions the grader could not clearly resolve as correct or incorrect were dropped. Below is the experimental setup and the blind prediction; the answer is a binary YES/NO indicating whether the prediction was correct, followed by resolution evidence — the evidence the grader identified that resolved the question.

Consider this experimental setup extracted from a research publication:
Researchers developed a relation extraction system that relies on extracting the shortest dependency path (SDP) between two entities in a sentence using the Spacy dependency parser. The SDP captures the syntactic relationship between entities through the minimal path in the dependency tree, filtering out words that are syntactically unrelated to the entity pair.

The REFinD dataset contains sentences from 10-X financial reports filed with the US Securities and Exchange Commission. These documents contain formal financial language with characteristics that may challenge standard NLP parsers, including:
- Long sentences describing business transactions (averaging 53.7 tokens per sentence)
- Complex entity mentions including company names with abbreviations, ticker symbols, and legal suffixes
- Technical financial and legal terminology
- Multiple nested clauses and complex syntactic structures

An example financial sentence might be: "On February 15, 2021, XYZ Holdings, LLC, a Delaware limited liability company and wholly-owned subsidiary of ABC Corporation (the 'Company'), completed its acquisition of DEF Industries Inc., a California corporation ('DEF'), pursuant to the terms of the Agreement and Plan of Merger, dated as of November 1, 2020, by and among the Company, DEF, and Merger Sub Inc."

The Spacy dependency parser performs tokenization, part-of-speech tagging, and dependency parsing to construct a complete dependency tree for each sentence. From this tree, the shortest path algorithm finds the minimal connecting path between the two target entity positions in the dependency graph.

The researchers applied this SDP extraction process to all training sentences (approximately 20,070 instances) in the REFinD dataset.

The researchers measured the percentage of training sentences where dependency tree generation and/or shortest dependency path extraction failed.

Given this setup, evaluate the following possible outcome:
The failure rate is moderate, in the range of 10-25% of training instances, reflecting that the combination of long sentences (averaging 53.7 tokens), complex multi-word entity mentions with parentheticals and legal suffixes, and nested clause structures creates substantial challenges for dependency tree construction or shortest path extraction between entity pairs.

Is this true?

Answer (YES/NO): YES